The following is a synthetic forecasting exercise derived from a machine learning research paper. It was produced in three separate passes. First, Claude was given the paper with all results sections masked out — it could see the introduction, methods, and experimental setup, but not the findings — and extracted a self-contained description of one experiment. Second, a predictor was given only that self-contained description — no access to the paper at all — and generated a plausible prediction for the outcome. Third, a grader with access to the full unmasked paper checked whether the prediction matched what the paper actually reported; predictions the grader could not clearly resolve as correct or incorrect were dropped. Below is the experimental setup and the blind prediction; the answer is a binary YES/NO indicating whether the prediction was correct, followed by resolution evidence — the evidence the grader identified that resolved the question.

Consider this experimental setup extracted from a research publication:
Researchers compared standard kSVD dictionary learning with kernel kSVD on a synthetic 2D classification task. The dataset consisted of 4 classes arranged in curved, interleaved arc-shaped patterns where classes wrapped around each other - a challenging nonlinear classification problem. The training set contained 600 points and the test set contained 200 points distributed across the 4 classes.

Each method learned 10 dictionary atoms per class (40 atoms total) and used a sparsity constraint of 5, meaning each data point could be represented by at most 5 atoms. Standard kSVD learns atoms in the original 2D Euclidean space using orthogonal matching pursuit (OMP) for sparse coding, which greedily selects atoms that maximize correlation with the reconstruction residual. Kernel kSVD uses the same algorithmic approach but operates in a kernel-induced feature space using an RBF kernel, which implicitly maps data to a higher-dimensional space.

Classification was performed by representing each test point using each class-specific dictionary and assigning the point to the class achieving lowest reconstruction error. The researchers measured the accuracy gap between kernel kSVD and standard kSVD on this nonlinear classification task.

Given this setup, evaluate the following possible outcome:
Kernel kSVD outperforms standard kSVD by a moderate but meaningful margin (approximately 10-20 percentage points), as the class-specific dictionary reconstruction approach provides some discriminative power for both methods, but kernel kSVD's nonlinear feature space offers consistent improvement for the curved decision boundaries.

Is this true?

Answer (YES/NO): NO